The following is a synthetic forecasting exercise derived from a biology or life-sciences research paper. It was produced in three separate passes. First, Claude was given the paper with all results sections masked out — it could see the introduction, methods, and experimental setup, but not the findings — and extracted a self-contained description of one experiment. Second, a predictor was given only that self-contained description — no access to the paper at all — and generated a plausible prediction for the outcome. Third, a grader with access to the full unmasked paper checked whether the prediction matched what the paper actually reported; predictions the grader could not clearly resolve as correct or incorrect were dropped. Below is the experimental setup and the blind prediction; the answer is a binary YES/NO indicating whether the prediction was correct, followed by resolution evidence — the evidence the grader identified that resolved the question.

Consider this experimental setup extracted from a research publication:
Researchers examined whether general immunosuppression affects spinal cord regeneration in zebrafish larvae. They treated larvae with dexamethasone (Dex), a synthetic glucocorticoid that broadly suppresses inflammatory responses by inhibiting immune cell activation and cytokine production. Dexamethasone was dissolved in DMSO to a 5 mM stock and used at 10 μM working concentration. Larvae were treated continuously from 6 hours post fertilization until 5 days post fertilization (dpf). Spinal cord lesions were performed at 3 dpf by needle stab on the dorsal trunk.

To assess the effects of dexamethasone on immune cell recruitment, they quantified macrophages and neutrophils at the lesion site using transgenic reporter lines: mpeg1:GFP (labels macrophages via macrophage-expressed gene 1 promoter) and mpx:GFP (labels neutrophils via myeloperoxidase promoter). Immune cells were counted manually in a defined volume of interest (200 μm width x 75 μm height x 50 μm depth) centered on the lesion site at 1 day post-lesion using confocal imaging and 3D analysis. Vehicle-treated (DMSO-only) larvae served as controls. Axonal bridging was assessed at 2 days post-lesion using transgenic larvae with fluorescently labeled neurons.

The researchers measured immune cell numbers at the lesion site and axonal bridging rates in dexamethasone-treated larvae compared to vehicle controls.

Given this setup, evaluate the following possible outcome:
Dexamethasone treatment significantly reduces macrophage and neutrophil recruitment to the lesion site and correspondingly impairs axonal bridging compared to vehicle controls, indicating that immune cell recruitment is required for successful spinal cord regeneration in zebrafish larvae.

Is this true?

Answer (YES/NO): YES